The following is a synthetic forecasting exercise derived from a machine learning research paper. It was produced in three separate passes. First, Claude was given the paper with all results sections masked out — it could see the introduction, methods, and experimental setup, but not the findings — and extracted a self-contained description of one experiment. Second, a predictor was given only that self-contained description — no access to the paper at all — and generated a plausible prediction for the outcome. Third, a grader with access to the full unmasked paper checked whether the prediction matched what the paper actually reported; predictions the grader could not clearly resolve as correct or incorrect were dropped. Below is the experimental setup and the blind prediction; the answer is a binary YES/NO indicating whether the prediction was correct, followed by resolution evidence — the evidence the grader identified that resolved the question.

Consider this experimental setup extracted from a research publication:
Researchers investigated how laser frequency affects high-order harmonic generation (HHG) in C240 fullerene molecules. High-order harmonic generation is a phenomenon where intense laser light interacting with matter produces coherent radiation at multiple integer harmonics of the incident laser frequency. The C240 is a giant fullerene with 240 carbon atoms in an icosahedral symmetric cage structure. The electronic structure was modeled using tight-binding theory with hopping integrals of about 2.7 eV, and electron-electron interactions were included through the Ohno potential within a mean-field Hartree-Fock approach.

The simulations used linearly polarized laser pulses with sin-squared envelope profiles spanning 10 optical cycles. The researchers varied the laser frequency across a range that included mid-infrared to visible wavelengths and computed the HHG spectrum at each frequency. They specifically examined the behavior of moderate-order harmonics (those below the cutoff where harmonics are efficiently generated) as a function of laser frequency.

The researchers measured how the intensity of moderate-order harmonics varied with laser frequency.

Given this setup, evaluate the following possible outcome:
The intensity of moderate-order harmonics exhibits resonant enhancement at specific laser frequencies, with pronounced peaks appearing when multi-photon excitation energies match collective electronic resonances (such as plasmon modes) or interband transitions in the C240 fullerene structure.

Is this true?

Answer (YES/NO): YES